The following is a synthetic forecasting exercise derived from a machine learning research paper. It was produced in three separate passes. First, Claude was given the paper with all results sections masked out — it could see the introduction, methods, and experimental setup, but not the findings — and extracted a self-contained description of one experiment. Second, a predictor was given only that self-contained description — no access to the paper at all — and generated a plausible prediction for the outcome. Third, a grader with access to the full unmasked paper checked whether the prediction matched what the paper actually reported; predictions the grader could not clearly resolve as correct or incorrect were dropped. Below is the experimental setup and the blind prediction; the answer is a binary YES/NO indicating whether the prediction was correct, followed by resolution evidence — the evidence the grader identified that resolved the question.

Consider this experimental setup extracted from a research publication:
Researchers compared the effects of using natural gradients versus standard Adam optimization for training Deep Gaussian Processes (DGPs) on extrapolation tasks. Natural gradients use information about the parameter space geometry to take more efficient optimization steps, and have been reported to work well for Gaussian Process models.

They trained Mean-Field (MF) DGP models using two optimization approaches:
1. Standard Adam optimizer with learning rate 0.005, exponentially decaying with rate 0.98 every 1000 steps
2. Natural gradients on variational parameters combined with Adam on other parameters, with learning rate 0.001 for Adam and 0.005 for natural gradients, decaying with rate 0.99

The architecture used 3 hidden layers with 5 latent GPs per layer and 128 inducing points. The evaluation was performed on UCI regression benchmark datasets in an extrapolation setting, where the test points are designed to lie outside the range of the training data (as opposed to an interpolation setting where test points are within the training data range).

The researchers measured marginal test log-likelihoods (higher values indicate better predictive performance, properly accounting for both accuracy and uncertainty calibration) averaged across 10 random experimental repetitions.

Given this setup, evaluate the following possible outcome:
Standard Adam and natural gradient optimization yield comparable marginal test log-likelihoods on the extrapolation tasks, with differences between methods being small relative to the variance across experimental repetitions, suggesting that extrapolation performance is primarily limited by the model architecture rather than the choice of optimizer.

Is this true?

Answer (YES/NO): NO